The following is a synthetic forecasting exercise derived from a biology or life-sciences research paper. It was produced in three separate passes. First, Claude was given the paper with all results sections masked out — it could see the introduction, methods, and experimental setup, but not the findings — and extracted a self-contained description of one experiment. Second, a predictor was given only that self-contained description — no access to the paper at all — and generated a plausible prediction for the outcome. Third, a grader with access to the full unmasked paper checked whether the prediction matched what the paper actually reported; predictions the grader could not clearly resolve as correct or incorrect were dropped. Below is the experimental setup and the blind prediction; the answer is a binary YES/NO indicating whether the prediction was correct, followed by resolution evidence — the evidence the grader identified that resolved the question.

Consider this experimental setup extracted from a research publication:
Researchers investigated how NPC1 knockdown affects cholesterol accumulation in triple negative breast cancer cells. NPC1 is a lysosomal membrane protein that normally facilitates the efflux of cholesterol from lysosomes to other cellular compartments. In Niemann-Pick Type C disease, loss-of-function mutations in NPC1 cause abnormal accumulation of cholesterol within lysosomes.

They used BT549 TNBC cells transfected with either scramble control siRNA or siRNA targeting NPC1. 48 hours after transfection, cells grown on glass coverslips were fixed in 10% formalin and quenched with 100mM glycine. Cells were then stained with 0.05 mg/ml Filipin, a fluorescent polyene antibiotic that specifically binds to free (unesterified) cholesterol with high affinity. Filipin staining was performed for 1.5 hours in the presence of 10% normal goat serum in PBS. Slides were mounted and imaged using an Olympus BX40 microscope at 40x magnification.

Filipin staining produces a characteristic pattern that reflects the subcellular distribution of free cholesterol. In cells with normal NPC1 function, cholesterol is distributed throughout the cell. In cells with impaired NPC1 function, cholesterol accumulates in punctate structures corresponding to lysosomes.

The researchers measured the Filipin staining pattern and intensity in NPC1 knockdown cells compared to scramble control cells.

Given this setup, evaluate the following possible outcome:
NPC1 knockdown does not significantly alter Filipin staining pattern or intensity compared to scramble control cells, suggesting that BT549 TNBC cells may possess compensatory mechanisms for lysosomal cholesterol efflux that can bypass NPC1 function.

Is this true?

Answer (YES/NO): NO